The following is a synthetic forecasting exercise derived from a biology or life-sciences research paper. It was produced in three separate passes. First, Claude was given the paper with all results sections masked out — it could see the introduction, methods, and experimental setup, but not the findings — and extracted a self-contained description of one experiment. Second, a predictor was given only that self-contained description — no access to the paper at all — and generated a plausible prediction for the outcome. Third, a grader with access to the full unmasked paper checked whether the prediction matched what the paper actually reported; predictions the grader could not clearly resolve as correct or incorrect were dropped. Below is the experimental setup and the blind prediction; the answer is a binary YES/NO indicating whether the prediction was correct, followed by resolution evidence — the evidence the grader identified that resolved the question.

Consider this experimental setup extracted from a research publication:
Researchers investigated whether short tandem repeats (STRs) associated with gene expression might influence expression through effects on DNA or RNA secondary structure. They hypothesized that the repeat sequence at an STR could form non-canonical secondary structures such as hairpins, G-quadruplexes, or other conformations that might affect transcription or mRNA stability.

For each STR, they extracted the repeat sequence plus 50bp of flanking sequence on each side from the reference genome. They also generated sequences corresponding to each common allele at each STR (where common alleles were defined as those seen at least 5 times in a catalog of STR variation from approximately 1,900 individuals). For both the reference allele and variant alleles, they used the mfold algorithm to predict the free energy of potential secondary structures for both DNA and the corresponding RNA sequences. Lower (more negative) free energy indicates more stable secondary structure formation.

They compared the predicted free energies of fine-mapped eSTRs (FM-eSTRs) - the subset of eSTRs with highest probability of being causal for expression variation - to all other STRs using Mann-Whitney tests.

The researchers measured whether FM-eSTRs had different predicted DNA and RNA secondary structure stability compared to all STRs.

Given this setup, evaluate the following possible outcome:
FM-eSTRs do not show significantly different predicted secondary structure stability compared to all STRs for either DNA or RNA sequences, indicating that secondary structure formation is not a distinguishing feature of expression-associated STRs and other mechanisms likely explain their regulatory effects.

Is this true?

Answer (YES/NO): NO